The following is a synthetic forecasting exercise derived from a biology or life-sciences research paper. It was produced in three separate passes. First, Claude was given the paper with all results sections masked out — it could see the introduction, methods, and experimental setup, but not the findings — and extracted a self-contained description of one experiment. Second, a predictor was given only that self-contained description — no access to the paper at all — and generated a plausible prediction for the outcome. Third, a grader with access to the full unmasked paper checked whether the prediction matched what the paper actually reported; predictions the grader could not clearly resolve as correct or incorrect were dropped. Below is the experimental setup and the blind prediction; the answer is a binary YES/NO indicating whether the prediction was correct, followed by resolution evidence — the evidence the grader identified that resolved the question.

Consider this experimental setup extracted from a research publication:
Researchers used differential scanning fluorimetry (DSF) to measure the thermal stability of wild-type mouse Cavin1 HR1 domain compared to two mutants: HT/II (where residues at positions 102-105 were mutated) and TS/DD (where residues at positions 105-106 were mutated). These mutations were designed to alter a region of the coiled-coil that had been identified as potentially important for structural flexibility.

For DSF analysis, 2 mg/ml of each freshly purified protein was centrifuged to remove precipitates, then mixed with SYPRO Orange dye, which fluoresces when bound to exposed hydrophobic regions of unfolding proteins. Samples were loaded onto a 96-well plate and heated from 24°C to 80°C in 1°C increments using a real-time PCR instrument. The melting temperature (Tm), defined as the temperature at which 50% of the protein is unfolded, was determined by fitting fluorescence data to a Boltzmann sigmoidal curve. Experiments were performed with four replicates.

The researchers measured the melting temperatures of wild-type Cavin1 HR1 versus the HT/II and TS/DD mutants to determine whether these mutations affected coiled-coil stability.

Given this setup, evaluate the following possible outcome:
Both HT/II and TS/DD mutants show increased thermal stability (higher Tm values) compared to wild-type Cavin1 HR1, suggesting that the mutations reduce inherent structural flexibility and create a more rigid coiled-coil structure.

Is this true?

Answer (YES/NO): NO